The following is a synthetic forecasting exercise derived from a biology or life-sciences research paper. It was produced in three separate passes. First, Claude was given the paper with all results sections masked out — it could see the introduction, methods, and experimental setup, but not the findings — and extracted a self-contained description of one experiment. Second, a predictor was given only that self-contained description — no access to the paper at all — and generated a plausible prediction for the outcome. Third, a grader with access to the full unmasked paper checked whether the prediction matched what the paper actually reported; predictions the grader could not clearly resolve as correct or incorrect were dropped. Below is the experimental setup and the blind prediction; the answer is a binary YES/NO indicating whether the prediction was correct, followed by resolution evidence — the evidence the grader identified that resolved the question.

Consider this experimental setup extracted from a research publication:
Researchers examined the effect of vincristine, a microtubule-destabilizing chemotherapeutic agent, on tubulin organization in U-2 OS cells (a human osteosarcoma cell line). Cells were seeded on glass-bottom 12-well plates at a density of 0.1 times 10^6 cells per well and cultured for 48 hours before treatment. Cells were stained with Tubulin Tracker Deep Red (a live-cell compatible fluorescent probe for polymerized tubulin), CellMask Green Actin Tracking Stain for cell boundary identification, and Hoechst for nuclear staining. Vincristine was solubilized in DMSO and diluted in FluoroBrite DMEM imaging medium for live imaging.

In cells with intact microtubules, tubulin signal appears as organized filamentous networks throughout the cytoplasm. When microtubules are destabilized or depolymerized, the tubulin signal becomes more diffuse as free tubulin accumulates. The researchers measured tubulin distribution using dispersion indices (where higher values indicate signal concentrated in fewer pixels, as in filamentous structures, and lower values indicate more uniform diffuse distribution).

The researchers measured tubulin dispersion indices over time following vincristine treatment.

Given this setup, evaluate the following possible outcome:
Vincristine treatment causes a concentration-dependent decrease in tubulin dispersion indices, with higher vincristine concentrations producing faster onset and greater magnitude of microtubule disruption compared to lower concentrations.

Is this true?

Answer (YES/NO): NO